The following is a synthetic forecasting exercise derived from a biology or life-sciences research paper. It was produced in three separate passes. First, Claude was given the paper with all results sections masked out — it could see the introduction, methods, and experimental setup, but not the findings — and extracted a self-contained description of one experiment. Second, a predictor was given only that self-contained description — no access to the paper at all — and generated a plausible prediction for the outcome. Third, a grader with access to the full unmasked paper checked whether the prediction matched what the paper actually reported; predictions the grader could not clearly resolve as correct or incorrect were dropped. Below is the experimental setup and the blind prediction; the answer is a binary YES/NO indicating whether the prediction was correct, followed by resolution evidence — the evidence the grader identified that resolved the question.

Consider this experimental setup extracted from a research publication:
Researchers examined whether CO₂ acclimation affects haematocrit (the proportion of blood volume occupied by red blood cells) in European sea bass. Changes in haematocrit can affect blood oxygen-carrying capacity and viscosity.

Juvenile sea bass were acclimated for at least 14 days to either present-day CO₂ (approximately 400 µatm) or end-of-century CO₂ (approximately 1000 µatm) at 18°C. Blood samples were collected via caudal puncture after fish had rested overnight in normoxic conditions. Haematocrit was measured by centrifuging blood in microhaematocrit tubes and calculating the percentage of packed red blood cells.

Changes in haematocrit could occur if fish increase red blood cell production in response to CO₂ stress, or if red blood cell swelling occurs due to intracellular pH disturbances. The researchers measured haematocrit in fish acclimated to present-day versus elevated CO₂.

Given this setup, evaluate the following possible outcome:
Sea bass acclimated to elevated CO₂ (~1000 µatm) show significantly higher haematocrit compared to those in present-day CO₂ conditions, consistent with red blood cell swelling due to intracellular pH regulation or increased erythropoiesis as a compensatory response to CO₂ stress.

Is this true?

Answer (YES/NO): NO